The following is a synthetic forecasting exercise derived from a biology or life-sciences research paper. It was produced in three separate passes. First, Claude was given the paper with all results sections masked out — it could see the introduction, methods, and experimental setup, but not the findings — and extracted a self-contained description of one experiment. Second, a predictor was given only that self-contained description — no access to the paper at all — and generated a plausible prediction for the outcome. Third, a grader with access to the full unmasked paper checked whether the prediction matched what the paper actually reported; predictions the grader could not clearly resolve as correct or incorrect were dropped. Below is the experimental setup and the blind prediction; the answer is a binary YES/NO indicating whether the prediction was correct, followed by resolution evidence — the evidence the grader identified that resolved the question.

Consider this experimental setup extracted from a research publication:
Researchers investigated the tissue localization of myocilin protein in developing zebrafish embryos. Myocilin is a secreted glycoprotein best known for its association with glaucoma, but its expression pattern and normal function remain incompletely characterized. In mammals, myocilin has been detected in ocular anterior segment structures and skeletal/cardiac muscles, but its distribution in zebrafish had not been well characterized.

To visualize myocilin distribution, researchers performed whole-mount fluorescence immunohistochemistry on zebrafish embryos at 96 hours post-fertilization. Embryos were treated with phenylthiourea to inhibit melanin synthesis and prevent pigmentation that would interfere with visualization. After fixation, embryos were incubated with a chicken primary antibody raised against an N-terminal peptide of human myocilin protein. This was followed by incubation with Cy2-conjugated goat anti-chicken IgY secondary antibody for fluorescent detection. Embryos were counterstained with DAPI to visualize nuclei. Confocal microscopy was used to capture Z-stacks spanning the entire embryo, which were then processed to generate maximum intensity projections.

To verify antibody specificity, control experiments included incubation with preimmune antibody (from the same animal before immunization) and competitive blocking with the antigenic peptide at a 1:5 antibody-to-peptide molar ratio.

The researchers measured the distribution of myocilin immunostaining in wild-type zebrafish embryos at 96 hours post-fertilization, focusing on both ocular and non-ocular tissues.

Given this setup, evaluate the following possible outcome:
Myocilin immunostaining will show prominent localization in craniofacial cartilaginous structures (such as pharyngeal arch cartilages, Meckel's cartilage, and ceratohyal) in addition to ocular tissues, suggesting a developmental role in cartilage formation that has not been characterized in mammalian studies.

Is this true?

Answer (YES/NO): NO